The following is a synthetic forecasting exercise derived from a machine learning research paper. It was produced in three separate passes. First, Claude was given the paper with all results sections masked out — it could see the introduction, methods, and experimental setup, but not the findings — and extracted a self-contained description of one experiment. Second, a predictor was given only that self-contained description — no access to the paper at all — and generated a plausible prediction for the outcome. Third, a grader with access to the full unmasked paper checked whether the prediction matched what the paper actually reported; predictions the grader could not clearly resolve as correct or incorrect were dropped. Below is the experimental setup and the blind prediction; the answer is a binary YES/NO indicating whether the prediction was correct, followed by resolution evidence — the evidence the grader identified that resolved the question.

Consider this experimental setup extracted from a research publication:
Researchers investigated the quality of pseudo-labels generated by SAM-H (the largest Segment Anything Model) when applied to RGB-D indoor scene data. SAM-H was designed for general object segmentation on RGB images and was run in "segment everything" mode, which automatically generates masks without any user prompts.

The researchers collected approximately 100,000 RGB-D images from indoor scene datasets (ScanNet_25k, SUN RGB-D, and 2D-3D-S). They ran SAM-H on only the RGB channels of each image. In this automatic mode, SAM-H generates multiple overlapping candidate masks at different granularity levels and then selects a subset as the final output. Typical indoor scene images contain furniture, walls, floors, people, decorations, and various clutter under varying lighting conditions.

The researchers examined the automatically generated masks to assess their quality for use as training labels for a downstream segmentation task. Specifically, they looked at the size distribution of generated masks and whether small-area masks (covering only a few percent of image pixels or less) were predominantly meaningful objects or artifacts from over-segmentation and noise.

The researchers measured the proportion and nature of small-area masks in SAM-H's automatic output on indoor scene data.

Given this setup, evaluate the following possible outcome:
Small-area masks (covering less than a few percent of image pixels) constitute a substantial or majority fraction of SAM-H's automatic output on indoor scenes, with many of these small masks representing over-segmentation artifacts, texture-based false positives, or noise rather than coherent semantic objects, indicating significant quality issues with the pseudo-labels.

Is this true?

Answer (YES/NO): YES